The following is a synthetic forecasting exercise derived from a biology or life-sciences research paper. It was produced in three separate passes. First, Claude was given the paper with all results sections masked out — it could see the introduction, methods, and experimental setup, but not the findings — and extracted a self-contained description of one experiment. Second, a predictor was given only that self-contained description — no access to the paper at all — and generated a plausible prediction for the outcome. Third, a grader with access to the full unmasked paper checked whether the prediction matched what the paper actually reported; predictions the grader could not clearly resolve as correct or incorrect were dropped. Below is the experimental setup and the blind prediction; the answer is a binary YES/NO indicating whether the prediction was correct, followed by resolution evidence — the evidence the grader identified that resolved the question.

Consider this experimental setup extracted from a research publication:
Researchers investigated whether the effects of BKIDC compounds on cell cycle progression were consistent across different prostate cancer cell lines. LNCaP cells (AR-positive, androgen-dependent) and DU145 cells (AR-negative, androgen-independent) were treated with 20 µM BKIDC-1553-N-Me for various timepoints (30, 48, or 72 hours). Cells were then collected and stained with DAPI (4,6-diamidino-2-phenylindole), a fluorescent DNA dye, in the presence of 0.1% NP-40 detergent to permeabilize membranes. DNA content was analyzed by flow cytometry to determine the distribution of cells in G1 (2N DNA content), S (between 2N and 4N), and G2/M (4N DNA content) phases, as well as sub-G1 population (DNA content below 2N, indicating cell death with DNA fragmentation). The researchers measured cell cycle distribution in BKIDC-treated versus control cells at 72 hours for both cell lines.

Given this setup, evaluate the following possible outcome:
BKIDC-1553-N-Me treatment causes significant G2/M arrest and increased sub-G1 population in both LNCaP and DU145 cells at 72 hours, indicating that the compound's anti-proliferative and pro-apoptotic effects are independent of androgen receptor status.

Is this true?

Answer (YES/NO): NO